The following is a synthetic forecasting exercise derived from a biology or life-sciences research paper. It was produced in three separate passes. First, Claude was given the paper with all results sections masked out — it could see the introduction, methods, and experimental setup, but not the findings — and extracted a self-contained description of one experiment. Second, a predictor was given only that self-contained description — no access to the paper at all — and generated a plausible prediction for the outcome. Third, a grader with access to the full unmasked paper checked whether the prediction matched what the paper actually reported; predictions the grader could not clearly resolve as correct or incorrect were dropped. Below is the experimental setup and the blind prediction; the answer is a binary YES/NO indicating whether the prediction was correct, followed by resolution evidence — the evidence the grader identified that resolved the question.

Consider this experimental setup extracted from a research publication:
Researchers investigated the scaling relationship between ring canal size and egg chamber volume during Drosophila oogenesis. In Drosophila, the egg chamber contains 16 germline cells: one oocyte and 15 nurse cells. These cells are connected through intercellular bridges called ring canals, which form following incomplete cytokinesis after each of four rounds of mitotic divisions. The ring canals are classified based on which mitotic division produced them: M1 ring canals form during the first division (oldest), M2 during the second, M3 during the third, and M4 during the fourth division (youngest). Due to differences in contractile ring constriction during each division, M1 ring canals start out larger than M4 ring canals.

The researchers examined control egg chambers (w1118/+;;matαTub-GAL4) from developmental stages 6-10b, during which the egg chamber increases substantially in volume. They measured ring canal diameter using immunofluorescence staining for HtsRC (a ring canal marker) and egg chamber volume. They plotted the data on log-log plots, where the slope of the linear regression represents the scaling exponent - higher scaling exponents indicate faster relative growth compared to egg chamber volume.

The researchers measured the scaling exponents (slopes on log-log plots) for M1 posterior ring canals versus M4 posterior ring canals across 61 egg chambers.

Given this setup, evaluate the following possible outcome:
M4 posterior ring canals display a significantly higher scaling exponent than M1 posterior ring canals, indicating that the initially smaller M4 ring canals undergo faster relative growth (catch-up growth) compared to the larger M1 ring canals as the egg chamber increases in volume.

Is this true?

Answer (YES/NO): YES